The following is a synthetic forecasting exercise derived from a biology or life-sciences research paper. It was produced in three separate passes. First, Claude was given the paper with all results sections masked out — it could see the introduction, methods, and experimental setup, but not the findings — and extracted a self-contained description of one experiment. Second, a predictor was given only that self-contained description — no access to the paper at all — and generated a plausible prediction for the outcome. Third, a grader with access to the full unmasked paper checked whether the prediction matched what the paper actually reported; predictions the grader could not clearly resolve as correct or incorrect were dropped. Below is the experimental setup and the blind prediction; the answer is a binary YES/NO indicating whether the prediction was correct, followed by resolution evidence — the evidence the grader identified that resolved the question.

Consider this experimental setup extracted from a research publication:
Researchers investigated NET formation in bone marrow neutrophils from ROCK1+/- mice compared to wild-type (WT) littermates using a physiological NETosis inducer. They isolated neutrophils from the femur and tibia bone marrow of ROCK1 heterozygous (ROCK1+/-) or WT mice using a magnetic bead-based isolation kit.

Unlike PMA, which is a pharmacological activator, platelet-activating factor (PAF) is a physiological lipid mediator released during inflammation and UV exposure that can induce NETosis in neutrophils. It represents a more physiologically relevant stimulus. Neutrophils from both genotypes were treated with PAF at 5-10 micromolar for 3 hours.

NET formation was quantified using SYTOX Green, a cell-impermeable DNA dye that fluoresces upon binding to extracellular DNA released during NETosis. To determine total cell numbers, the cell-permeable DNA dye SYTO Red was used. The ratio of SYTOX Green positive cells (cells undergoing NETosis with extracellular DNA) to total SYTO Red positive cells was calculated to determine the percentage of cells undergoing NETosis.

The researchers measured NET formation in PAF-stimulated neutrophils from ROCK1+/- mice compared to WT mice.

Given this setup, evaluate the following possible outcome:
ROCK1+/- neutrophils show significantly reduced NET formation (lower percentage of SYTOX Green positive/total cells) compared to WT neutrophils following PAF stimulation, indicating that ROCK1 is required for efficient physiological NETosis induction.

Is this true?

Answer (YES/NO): YES